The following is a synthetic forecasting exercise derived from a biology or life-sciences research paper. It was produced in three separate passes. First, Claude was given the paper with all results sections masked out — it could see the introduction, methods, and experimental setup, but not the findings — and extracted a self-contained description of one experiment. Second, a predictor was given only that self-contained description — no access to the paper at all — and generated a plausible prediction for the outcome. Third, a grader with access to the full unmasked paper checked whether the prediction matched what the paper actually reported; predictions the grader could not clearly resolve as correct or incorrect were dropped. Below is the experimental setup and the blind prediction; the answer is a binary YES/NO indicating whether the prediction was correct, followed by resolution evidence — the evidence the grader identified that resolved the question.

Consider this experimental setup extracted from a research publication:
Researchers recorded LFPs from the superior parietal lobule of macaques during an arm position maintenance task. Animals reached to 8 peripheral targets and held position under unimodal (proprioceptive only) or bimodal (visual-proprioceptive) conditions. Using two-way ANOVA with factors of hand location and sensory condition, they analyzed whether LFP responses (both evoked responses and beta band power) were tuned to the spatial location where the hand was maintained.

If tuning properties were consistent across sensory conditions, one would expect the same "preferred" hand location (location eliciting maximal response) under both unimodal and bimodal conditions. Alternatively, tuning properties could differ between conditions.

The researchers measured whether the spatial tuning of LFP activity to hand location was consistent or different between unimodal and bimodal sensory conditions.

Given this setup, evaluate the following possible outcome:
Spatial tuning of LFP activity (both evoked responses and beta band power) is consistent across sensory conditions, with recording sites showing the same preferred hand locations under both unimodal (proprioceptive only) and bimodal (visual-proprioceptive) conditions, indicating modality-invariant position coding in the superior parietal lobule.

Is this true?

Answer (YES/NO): NO